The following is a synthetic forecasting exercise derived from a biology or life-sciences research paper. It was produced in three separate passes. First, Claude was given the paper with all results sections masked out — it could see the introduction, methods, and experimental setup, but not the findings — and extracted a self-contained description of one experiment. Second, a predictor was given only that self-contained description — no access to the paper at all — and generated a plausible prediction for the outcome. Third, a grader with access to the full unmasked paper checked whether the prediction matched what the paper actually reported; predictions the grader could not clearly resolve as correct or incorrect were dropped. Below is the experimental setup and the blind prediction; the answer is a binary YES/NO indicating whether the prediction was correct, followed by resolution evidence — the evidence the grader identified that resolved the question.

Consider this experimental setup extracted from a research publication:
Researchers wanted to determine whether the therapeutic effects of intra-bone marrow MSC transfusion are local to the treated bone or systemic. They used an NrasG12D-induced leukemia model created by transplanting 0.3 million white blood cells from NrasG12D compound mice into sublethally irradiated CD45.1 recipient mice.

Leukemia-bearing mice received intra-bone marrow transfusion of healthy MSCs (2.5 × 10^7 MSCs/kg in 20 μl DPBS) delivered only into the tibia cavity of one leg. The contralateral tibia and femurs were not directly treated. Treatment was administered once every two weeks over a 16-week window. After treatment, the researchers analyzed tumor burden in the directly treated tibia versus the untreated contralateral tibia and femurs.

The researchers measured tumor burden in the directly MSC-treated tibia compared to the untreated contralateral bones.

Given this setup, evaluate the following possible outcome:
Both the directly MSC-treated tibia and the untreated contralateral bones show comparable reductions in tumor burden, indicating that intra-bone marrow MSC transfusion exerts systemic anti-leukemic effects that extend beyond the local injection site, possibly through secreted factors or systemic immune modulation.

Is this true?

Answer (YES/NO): YES